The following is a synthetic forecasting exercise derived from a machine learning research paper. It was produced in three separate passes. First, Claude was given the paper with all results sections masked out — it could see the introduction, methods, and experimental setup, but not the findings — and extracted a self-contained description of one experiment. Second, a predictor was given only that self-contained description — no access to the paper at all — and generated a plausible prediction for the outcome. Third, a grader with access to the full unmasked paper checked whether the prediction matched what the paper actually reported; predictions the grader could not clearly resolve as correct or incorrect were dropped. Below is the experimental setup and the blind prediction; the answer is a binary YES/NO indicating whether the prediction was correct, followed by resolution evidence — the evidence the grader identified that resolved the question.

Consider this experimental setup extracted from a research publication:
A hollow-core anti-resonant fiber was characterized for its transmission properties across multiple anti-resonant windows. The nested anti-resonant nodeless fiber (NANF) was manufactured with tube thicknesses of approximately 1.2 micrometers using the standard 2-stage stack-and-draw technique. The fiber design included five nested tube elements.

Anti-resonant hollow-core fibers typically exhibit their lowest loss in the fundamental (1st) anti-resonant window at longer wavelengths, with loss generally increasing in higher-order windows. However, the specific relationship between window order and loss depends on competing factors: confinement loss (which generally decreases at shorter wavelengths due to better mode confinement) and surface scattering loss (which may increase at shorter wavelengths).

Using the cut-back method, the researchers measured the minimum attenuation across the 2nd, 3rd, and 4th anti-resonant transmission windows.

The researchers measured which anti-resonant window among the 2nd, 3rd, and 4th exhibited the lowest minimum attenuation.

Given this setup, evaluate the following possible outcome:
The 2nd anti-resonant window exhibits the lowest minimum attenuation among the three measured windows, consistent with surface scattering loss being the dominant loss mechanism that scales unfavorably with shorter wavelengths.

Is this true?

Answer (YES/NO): NO